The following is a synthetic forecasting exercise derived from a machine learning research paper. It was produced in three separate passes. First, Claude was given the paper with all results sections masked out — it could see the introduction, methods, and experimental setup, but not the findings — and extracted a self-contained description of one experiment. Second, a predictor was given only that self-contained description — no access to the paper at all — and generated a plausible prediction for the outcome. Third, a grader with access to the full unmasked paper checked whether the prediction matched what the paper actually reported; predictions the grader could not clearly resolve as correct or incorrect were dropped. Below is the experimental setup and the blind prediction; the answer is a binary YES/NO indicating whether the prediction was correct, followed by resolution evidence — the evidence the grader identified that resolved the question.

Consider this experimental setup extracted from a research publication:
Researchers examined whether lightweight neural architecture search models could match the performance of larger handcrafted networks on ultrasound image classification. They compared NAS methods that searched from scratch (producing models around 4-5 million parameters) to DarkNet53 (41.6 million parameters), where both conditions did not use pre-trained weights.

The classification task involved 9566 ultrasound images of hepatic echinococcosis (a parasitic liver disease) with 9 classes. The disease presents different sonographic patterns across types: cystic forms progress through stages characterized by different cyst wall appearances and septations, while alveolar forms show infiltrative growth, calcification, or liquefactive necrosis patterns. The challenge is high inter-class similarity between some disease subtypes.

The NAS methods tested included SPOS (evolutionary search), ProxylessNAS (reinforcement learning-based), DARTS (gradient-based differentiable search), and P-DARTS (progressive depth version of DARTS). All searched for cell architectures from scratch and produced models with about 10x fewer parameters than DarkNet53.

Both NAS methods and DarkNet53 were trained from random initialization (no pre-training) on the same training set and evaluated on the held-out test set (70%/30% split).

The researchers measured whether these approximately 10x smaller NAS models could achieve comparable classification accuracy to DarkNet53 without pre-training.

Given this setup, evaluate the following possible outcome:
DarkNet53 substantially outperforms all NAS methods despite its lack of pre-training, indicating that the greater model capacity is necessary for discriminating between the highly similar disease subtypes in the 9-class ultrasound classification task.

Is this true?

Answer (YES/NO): NO